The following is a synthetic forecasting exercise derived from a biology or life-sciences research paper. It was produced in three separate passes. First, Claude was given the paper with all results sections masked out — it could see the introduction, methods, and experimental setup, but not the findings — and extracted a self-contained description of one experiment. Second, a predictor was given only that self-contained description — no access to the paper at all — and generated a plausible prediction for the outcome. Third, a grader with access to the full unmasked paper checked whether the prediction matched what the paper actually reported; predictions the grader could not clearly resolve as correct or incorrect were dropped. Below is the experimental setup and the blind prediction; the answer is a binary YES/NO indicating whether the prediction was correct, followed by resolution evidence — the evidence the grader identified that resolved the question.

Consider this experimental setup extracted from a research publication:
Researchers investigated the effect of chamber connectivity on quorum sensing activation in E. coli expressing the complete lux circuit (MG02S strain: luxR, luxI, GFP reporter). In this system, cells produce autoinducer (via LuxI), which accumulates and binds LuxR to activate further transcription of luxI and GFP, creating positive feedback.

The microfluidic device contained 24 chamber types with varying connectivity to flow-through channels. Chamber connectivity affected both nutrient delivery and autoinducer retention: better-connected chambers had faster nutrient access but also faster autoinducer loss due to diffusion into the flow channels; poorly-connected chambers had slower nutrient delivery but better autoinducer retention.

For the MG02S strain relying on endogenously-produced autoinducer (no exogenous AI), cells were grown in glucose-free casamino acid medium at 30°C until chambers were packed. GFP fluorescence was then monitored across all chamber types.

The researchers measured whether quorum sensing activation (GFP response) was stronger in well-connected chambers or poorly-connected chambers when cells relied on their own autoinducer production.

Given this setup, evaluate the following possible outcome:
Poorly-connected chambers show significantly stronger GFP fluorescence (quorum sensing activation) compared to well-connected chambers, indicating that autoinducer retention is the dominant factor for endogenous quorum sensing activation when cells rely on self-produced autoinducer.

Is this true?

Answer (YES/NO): NO